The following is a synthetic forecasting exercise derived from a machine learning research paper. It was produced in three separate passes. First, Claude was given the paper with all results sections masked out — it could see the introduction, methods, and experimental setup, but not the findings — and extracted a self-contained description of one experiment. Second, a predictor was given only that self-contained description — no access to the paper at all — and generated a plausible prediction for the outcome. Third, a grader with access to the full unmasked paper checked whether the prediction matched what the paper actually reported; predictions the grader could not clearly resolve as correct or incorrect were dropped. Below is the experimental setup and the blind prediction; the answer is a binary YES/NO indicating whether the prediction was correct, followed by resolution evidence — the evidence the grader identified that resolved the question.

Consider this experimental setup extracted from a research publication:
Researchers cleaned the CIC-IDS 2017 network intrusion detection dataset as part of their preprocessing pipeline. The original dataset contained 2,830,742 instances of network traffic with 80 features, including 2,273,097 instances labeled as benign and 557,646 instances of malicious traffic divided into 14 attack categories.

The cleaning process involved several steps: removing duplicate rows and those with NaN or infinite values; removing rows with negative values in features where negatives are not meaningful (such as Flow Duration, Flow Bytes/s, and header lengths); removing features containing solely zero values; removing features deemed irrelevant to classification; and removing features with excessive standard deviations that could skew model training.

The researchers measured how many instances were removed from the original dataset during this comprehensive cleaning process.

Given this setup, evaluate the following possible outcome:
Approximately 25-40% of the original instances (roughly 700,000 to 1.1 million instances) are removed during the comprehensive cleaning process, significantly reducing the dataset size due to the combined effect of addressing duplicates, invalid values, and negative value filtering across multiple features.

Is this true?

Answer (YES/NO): NO